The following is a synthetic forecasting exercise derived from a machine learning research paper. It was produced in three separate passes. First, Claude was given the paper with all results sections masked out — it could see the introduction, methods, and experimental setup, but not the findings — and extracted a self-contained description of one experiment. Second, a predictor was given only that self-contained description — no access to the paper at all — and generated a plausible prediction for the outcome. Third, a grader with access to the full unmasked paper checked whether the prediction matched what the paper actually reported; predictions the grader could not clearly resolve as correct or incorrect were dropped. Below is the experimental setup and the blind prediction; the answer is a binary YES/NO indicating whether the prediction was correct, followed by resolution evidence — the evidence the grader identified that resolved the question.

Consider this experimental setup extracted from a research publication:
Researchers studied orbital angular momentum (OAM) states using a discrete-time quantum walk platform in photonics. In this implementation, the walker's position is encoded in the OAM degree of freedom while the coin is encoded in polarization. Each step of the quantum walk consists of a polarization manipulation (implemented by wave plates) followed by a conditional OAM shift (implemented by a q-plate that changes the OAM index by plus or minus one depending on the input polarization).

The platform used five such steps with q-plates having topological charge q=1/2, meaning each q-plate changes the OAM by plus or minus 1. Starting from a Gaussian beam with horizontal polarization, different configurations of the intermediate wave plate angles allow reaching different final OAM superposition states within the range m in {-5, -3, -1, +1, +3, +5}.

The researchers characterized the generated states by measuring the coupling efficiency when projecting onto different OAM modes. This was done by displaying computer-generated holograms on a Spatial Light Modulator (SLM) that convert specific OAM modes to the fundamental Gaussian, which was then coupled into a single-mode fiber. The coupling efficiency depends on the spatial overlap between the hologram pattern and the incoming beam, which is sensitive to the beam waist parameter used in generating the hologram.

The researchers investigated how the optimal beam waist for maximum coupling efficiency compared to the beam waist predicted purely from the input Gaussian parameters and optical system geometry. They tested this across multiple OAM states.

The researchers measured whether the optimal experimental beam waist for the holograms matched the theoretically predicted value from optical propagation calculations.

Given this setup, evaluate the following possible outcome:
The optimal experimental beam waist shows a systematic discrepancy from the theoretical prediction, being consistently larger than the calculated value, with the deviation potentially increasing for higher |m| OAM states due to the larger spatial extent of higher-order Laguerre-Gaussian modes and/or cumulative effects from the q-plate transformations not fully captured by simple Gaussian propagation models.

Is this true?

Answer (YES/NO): YES